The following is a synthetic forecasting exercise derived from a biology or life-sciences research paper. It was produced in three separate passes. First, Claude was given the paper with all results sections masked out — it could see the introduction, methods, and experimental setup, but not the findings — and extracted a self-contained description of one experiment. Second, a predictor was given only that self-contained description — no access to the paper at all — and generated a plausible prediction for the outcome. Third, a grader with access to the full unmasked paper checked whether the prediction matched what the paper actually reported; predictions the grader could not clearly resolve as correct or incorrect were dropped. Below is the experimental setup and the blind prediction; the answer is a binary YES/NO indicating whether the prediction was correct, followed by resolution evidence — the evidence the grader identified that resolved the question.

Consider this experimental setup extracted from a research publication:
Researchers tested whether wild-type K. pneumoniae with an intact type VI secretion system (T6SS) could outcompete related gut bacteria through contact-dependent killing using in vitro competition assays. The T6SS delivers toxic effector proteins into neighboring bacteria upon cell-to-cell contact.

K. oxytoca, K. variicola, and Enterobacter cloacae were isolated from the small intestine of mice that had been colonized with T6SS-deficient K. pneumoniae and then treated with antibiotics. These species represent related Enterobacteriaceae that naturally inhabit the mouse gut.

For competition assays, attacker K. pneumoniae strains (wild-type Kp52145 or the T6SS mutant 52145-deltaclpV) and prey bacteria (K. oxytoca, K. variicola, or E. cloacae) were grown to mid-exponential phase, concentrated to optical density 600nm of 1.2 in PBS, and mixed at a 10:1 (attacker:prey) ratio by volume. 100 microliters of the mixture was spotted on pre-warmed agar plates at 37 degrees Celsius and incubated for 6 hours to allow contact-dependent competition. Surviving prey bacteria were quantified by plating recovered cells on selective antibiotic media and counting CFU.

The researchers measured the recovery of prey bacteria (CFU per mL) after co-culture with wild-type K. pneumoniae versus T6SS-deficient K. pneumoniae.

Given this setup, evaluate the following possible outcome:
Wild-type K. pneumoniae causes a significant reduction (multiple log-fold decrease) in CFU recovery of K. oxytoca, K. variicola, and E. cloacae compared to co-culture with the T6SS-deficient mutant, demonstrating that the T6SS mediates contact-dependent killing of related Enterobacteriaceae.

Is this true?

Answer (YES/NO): YES